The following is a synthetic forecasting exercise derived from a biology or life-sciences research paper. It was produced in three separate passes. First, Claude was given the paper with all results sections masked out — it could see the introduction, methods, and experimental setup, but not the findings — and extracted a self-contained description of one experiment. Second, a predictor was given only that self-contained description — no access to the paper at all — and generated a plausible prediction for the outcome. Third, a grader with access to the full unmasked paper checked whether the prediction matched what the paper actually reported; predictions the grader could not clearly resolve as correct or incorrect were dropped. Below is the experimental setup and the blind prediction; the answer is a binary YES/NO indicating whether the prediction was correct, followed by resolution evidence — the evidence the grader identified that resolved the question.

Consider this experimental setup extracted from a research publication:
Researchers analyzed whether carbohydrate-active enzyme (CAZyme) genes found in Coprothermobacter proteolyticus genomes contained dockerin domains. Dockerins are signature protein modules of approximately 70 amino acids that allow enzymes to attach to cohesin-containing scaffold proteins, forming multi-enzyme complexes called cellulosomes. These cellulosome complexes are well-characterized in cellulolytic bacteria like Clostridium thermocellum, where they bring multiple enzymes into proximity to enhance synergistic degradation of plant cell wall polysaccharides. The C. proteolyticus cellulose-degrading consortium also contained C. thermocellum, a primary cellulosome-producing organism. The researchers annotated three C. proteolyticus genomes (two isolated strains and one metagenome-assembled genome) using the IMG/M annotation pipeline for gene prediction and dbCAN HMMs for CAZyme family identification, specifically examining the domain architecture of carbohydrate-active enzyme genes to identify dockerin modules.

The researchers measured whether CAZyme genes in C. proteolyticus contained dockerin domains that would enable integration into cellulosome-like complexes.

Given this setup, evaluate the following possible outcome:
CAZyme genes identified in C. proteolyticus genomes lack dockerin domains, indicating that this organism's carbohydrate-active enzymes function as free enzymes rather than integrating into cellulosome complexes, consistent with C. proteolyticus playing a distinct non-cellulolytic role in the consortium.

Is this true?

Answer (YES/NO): NO